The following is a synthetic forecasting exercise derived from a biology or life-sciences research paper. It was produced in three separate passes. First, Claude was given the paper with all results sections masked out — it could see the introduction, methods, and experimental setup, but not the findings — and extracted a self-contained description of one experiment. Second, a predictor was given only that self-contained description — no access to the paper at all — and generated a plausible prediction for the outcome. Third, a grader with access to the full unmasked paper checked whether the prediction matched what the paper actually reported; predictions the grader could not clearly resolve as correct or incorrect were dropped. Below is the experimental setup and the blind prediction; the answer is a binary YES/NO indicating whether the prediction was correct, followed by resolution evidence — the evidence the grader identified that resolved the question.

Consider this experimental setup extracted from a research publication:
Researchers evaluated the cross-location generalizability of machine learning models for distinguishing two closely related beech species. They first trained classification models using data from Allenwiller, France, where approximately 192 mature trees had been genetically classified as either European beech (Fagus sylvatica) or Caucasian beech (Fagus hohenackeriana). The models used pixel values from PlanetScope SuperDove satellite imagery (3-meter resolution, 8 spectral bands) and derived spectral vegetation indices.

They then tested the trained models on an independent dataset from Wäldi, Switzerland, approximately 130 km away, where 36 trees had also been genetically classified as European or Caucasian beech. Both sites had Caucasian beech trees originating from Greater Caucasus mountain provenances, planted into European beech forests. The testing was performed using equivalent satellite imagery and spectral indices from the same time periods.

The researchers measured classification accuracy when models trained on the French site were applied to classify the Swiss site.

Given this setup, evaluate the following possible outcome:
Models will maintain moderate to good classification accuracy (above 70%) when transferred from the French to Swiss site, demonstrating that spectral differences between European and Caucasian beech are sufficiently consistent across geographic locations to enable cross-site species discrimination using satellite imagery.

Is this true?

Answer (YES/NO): YES